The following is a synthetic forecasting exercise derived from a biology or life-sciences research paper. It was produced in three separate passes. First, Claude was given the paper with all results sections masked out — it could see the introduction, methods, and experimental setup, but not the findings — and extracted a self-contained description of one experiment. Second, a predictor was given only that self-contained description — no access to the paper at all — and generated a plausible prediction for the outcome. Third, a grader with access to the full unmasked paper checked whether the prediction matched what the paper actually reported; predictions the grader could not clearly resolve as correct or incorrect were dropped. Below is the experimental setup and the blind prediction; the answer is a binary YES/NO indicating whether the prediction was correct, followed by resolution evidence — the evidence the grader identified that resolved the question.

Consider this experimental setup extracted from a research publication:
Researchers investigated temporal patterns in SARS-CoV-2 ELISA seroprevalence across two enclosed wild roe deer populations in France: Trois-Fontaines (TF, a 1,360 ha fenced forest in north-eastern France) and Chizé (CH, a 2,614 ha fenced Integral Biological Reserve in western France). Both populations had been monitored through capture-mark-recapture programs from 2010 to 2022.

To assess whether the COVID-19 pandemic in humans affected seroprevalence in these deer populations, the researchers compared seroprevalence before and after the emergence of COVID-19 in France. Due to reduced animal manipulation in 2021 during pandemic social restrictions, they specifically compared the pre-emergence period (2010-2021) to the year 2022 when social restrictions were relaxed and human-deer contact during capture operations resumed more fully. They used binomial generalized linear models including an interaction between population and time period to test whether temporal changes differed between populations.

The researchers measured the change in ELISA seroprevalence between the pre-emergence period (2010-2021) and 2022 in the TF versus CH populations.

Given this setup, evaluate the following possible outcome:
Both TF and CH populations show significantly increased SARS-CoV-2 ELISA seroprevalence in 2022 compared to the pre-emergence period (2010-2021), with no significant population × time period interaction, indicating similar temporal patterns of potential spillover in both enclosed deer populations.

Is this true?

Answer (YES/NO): NO